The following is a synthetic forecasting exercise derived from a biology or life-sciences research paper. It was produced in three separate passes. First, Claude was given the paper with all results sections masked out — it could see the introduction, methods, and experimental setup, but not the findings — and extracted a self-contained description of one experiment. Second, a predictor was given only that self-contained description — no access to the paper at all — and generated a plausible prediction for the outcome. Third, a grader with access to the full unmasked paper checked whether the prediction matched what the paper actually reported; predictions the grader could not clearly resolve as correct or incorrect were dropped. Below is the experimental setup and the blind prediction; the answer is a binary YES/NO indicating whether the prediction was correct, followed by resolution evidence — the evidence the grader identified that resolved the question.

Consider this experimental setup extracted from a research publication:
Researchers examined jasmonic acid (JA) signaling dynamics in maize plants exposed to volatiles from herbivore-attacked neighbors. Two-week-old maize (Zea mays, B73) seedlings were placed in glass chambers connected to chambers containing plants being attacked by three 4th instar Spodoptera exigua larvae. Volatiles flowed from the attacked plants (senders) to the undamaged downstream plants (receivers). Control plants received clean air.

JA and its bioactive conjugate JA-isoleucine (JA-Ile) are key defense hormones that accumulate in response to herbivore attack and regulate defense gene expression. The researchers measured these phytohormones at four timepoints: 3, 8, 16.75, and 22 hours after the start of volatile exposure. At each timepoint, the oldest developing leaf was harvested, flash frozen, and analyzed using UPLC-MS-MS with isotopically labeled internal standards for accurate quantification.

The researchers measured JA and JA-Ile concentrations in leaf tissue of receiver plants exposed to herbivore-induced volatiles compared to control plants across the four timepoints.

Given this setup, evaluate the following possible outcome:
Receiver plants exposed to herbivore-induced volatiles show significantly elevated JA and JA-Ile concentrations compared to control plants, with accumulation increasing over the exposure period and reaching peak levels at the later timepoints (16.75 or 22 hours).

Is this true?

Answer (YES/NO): NO